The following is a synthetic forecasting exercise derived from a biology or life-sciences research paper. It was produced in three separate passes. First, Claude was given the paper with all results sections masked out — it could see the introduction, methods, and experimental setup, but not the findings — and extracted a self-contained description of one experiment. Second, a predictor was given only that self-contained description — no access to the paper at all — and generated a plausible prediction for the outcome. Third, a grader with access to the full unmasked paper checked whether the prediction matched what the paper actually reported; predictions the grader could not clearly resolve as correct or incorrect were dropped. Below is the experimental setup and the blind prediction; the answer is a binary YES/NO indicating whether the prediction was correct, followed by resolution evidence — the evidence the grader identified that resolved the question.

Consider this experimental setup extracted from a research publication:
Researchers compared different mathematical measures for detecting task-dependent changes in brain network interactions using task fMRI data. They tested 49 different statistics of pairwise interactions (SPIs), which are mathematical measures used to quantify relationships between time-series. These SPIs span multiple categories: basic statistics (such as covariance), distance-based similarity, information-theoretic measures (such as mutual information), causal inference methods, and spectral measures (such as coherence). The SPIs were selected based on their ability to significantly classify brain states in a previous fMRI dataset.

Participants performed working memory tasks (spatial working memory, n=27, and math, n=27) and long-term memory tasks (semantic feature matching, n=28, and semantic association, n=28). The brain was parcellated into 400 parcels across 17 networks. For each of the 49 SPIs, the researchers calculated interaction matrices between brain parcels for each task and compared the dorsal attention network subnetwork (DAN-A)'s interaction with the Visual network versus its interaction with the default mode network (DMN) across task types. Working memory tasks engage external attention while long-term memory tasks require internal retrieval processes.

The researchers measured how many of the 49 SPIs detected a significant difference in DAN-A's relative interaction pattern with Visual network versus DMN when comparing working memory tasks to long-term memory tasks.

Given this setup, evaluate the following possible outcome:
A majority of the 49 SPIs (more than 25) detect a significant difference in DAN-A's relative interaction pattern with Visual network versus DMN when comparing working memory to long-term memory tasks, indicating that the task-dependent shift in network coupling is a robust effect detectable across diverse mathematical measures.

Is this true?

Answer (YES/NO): NO